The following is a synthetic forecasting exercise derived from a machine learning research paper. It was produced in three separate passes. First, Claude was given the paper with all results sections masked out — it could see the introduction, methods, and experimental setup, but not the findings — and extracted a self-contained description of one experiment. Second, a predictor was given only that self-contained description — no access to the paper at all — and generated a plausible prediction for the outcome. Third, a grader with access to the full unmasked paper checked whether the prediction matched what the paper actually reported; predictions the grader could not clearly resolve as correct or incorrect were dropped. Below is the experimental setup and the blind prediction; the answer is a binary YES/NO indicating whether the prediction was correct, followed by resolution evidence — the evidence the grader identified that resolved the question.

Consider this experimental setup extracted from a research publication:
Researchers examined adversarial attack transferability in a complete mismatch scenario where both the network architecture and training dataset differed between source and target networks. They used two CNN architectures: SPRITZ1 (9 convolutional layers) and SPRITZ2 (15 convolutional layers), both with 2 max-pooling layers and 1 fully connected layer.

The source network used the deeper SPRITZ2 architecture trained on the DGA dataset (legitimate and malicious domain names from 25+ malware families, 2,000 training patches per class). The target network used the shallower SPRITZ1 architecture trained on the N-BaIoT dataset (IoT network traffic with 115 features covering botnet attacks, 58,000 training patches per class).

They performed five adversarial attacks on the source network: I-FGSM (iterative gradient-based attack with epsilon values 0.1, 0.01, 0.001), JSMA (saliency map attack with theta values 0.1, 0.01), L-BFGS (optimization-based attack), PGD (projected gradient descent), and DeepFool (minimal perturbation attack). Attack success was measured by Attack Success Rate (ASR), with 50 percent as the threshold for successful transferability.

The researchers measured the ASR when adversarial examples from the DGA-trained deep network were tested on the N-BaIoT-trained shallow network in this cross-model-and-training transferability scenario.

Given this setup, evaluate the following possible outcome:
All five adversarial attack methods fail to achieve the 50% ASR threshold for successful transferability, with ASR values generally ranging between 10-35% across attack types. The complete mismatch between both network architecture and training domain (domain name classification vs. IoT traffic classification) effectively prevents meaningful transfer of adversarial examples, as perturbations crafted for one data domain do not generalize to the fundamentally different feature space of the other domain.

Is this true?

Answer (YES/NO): NO